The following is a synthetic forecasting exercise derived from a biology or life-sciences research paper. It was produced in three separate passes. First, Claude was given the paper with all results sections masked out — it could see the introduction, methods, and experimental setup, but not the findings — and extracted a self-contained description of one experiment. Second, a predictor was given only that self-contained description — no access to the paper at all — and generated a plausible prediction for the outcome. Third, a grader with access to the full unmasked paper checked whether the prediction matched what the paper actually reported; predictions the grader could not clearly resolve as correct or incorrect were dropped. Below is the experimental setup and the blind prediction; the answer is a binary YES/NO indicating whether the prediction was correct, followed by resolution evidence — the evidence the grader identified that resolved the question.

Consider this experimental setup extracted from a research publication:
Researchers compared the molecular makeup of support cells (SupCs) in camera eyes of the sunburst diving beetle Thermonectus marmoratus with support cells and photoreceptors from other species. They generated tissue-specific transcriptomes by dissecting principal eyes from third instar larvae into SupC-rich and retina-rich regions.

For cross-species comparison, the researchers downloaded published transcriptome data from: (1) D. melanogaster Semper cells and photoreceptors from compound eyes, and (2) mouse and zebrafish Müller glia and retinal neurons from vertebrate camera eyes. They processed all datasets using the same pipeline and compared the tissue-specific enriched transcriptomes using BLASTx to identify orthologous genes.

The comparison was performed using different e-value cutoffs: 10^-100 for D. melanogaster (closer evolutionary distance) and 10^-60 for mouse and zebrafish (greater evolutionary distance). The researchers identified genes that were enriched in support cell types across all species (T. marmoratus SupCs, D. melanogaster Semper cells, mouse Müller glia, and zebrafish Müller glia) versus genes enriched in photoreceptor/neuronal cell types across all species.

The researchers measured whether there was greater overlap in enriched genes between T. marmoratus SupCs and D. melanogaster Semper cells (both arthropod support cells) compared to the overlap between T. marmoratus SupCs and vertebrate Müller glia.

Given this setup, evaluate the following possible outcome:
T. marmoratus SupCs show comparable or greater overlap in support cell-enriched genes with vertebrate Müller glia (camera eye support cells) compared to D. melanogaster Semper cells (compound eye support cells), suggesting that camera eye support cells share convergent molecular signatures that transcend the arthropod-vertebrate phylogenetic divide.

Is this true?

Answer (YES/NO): NO